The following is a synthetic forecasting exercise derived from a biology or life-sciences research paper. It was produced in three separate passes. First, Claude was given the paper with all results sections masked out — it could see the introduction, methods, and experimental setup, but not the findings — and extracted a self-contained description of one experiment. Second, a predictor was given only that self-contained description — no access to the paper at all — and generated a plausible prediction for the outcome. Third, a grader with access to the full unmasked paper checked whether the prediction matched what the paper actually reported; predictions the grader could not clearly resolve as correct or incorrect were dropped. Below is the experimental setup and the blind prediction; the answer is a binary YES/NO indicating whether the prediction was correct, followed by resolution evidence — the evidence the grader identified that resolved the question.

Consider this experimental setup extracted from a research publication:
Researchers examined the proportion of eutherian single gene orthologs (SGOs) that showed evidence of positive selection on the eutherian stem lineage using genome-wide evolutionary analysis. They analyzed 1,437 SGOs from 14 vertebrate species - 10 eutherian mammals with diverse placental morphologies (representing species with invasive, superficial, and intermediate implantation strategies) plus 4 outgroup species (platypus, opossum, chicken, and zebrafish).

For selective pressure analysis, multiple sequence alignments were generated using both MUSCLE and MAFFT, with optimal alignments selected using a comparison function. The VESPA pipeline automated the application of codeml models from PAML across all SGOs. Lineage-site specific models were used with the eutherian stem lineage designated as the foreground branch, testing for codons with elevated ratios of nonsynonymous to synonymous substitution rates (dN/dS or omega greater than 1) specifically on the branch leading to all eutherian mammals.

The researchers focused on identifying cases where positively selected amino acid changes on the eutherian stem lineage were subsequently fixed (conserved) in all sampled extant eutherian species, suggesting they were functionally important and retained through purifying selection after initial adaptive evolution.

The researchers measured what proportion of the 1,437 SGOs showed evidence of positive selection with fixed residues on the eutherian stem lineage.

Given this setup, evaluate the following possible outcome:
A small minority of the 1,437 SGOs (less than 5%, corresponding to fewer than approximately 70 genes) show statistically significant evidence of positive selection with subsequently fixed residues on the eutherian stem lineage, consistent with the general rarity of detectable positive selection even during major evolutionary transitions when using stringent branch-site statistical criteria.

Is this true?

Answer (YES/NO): NO